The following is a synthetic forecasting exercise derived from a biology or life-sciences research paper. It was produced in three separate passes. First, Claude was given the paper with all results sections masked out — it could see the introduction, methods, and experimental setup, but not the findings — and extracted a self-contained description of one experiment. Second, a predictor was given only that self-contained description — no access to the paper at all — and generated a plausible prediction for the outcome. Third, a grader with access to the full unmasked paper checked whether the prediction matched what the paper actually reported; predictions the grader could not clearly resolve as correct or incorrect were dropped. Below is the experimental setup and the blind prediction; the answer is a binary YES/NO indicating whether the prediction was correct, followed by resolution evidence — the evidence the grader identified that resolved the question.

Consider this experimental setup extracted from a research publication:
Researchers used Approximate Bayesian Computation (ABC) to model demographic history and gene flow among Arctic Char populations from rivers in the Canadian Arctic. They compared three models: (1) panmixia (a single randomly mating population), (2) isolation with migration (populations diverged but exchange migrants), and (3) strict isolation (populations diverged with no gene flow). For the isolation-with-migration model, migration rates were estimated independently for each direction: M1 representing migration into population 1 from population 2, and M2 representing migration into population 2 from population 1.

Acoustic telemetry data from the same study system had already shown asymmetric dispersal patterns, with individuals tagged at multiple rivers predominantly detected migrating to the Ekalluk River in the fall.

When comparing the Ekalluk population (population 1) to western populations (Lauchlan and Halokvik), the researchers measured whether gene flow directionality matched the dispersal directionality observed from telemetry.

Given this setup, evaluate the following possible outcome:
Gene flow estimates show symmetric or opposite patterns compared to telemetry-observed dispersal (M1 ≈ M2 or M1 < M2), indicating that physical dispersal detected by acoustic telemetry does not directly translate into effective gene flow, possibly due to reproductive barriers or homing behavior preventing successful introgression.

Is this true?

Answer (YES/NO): YES